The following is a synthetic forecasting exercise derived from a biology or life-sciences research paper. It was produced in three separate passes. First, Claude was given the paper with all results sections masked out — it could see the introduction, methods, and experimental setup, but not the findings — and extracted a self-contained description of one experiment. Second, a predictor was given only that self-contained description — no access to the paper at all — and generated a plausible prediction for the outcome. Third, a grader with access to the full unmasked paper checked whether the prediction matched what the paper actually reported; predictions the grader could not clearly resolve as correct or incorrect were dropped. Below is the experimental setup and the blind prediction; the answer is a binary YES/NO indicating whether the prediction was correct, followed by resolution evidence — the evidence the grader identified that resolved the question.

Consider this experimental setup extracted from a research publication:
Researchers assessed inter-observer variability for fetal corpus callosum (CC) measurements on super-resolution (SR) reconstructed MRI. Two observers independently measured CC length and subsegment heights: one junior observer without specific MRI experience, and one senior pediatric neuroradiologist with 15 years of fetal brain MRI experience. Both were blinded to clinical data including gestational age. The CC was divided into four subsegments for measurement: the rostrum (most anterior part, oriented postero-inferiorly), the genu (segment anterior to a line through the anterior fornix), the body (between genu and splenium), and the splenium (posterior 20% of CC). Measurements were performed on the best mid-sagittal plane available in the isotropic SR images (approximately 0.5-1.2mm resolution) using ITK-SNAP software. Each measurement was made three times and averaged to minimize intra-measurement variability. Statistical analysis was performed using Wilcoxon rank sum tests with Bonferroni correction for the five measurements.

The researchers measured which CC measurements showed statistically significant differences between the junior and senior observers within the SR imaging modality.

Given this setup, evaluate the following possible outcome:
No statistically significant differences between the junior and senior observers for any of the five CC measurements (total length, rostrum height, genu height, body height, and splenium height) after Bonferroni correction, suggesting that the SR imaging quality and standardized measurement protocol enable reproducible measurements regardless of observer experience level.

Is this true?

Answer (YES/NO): NO